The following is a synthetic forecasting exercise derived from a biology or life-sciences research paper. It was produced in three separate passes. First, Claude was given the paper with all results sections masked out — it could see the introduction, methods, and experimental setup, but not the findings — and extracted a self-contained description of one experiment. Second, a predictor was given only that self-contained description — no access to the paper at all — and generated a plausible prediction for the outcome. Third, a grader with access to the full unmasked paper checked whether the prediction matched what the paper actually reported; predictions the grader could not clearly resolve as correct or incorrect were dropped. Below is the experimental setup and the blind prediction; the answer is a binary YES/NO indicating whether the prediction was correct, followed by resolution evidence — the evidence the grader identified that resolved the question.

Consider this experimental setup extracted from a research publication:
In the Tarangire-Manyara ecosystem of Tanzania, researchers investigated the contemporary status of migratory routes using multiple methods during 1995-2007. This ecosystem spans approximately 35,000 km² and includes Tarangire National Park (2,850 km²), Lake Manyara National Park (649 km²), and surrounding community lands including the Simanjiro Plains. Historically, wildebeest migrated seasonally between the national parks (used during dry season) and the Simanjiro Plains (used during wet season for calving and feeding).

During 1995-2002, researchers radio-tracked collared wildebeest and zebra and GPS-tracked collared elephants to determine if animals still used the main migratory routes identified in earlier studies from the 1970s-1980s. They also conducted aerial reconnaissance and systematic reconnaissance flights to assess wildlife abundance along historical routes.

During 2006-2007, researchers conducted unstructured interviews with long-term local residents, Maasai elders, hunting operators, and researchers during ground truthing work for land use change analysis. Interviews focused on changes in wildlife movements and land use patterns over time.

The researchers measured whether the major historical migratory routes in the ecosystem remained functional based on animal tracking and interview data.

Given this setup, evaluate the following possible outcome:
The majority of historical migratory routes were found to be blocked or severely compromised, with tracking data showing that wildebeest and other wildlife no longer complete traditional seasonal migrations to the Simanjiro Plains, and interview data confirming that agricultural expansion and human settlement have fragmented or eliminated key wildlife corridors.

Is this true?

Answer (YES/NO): NO